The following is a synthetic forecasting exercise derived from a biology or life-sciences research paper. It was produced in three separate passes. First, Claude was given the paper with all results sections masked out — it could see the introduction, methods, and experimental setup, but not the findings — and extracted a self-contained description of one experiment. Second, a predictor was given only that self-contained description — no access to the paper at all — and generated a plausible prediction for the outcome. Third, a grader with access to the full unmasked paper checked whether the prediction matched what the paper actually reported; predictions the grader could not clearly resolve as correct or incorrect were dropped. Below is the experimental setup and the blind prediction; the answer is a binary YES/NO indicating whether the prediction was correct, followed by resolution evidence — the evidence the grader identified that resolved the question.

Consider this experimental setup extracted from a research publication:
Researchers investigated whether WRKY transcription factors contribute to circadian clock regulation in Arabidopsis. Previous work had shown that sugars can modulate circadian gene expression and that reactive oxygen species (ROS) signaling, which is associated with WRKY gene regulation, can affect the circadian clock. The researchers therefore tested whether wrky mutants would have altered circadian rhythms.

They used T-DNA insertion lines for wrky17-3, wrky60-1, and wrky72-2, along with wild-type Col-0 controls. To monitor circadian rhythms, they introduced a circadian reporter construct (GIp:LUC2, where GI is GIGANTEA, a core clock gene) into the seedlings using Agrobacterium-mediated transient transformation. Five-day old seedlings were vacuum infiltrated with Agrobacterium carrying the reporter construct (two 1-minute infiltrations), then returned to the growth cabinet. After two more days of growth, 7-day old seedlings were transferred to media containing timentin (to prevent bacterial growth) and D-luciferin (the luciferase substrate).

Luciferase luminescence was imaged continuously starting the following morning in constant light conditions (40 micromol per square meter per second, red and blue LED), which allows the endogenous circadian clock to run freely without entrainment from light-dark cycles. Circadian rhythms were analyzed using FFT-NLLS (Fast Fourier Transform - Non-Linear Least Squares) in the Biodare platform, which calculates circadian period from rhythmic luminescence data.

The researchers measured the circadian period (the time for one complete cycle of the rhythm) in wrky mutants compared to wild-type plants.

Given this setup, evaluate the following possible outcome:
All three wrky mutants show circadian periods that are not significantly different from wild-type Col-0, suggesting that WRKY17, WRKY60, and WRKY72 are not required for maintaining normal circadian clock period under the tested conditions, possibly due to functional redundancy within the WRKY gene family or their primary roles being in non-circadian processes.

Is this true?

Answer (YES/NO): YES